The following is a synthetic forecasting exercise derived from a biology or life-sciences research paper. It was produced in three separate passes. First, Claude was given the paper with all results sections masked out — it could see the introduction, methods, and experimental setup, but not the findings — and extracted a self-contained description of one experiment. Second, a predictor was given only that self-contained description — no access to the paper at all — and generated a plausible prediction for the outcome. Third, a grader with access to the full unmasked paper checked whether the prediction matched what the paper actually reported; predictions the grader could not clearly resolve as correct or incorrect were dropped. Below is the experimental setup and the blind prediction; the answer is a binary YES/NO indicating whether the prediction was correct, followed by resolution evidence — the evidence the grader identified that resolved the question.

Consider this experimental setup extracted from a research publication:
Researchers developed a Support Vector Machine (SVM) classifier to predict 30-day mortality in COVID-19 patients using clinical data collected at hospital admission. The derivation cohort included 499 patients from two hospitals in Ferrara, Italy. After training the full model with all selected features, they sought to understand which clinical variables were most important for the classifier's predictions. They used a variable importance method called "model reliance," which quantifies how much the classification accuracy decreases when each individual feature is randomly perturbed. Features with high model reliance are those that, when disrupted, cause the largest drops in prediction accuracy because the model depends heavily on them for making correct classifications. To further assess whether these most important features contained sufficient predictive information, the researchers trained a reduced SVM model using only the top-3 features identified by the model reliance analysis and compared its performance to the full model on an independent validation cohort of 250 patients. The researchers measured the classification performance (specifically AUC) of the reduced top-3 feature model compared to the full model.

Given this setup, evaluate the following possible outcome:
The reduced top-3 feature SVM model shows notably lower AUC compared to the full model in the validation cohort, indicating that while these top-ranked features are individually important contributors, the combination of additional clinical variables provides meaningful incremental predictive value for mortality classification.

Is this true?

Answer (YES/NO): NO